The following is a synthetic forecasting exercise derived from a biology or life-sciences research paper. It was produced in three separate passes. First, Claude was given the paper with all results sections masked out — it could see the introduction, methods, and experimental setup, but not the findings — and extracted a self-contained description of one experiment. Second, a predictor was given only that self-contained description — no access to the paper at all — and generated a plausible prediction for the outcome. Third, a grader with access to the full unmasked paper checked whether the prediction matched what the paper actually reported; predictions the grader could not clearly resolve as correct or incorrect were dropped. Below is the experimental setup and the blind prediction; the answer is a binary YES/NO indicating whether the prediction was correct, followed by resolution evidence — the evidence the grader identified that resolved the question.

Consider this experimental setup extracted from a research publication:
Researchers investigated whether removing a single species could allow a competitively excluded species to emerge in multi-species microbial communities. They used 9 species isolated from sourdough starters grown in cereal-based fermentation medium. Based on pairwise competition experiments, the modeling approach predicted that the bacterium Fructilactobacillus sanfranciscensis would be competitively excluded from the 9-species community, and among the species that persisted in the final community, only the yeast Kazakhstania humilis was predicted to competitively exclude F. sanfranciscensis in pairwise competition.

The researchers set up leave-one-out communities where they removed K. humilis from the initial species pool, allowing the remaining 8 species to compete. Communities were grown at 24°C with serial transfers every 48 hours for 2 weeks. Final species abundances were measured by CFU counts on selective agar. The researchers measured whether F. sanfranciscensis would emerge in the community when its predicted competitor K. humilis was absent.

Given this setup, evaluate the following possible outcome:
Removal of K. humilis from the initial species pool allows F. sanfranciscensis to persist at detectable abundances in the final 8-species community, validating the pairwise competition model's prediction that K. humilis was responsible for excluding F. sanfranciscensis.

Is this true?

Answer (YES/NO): NO